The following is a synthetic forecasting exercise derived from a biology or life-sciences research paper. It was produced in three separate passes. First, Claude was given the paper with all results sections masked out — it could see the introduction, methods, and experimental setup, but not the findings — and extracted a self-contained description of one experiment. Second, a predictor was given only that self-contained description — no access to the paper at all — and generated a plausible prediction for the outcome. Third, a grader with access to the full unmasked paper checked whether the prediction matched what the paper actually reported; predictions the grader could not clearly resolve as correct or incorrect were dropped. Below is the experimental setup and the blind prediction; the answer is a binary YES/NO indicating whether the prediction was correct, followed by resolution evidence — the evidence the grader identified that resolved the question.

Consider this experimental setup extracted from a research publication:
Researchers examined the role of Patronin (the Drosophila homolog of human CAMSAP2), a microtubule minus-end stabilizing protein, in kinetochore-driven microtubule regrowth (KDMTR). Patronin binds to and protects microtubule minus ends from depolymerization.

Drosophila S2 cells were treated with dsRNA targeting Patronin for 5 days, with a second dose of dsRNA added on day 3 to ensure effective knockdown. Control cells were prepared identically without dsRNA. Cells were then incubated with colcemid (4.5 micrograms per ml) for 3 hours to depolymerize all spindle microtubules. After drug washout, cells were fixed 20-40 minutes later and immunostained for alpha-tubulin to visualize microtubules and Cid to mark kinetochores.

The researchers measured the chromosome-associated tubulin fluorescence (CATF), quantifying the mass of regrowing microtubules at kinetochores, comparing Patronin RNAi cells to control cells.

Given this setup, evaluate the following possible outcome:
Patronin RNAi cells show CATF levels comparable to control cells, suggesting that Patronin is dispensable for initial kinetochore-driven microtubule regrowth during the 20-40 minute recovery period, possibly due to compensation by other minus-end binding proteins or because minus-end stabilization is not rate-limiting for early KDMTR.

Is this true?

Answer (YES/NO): NO